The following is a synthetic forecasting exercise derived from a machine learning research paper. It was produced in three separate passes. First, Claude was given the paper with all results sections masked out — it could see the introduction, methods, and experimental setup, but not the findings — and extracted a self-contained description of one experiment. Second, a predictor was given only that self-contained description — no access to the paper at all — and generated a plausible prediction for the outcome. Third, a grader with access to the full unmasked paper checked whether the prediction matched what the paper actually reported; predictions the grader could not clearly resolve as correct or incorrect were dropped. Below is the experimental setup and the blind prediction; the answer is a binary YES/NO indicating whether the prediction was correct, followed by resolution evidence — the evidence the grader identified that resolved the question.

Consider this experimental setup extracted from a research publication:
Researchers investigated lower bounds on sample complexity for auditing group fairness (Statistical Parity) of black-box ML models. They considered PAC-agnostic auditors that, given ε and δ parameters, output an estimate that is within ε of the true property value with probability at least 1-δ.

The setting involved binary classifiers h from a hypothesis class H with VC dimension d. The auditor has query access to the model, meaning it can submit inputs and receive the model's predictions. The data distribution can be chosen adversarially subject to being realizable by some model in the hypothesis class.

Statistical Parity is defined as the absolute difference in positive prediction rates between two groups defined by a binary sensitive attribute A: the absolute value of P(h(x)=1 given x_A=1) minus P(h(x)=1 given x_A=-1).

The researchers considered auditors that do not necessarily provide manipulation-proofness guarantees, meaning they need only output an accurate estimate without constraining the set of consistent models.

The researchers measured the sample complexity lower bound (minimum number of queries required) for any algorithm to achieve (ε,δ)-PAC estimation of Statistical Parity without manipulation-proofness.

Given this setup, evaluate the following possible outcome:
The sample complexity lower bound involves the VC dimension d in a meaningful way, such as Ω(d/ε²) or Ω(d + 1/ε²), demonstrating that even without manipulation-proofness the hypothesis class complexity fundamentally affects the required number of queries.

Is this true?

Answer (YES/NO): NO